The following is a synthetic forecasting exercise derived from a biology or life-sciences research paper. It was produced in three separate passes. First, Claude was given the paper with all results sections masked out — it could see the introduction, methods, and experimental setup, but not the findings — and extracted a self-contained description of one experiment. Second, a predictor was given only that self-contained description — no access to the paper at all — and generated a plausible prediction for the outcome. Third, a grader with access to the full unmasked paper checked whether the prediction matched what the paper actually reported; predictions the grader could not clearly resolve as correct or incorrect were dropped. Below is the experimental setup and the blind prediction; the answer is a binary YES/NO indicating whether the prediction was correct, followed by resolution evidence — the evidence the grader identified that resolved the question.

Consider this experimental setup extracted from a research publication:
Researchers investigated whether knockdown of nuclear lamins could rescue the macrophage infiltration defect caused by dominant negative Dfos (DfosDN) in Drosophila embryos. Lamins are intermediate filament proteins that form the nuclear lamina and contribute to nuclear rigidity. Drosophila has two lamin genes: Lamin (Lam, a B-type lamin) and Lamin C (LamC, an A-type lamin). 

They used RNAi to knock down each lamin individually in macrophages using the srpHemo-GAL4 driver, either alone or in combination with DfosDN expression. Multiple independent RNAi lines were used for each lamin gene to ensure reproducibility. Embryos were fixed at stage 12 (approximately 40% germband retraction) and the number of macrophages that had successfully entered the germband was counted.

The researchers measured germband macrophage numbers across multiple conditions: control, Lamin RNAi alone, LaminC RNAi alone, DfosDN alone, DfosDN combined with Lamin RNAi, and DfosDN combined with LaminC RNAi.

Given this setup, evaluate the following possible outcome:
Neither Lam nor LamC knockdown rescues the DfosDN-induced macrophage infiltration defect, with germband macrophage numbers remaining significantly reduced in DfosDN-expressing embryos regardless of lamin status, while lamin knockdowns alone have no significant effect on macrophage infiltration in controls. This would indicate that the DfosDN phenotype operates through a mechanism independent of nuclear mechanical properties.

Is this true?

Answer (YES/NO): NO